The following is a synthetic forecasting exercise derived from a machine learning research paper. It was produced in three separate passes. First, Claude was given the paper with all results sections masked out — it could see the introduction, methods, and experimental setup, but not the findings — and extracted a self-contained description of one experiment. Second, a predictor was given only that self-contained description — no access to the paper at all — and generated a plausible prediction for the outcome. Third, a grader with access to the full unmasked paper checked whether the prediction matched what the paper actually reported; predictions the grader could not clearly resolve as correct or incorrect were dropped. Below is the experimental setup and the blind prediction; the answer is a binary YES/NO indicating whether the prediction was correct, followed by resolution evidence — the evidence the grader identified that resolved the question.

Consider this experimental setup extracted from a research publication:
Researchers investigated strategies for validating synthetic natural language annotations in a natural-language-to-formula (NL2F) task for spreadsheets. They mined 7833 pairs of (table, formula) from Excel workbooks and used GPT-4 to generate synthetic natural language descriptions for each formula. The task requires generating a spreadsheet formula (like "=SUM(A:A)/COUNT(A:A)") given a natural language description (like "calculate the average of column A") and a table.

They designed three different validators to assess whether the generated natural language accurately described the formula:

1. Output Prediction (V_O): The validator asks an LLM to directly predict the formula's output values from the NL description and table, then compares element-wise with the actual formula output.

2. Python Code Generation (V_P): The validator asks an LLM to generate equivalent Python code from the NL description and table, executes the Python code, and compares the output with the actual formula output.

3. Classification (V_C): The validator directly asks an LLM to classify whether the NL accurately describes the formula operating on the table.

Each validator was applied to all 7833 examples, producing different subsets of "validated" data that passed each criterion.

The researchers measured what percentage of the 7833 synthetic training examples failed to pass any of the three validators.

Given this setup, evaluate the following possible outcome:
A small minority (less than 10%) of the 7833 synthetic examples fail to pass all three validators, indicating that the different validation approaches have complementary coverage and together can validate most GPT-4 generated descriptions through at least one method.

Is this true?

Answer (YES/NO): NO